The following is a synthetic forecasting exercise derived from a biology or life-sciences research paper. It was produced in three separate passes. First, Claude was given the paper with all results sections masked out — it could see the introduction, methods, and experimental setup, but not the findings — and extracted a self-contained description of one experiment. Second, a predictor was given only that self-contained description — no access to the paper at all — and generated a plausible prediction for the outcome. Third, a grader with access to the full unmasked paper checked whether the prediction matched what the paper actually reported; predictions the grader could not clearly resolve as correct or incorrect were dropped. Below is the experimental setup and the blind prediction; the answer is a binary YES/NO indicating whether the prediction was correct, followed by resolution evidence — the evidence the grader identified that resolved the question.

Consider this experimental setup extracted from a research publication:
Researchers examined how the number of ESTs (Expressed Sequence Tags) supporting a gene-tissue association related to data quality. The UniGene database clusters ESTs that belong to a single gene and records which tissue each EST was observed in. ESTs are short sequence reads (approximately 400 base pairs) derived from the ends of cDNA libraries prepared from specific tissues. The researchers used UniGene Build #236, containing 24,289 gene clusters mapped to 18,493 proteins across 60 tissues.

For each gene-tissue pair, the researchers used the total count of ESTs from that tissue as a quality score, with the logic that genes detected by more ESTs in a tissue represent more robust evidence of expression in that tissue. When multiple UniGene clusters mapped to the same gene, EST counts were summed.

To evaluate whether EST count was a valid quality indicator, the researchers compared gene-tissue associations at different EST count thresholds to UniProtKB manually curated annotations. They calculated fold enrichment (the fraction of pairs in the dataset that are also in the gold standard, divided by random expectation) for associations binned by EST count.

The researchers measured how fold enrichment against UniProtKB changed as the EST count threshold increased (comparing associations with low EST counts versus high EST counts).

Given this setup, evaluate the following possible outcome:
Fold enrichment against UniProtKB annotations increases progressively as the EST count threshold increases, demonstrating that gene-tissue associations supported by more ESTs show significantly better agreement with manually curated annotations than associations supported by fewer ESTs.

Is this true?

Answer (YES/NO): YES